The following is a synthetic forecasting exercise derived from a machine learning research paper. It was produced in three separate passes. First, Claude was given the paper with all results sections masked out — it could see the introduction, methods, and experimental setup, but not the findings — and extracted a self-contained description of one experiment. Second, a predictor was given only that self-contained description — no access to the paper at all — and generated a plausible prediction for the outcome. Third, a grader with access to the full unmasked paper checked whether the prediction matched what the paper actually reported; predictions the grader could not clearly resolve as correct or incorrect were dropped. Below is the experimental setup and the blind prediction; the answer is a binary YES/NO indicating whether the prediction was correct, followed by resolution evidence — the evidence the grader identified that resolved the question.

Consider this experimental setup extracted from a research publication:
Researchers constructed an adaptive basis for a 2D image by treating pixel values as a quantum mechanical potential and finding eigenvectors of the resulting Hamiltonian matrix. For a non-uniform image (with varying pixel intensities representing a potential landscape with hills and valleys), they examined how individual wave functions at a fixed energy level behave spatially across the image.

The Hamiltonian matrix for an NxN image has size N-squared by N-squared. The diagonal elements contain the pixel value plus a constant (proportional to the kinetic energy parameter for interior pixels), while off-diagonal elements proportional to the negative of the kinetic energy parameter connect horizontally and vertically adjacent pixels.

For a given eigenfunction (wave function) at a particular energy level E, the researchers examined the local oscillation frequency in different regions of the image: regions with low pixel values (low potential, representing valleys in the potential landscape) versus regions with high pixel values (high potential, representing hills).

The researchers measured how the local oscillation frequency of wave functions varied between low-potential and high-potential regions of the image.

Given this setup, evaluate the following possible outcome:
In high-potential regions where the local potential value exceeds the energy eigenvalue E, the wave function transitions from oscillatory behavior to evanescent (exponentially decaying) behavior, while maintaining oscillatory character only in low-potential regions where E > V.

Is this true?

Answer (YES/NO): YES